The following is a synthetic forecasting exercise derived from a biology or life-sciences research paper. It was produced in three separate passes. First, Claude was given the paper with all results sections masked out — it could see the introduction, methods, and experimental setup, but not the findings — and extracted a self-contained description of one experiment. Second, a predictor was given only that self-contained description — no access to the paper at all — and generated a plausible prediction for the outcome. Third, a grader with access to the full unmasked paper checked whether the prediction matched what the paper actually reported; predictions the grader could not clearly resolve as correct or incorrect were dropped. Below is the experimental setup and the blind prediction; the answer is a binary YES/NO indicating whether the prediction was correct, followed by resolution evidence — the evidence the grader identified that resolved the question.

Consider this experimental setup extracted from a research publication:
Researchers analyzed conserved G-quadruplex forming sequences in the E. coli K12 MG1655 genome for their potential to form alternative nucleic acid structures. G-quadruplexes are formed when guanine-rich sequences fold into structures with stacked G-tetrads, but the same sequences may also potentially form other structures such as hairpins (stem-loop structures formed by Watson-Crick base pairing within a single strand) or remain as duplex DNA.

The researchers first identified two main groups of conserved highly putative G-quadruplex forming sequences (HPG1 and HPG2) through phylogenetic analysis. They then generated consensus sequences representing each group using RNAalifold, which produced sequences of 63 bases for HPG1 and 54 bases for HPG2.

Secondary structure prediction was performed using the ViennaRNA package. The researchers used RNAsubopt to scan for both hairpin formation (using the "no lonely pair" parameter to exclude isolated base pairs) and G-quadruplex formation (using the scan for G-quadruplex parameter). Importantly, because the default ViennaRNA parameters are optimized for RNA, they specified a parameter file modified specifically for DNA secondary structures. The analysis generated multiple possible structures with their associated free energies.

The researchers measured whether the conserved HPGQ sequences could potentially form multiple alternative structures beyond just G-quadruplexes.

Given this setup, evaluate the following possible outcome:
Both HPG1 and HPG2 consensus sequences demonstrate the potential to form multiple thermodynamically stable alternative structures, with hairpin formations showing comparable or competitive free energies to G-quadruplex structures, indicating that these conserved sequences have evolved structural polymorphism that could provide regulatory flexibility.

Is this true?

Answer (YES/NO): YES